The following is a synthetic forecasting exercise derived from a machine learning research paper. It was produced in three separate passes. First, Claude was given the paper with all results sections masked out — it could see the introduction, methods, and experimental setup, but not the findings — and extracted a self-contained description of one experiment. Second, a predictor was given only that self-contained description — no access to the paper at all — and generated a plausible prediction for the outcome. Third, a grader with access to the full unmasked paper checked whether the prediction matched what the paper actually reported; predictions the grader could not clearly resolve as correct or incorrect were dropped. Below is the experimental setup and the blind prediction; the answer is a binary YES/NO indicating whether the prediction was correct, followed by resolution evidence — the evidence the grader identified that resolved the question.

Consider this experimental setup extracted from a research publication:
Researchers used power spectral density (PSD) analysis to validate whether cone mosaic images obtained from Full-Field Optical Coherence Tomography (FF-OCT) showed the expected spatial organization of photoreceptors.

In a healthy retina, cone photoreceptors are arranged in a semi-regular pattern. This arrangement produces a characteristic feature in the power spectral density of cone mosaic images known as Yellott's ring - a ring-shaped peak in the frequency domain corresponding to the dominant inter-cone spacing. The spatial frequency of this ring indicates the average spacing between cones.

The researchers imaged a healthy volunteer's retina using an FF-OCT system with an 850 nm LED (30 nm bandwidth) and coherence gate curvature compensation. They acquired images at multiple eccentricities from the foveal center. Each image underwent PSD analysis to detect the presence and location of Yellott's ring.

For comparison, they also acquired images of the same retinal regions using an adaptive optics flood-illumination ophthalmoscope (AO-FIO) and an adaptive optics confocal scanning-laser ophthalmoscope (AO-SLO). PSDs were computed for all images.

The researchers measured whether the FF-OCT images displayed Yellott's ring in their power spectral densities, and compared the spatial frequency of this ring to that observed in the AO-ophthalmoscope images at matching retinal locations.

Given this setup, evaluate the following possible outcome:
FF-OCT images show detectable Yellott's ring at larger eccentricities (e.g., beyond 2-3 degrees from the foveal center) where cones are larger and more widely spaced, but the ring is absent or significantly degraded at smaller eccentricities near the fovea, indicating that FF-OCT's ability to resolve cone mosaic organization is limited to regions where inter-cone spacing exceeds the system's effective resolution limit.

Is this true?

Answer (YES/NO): NO